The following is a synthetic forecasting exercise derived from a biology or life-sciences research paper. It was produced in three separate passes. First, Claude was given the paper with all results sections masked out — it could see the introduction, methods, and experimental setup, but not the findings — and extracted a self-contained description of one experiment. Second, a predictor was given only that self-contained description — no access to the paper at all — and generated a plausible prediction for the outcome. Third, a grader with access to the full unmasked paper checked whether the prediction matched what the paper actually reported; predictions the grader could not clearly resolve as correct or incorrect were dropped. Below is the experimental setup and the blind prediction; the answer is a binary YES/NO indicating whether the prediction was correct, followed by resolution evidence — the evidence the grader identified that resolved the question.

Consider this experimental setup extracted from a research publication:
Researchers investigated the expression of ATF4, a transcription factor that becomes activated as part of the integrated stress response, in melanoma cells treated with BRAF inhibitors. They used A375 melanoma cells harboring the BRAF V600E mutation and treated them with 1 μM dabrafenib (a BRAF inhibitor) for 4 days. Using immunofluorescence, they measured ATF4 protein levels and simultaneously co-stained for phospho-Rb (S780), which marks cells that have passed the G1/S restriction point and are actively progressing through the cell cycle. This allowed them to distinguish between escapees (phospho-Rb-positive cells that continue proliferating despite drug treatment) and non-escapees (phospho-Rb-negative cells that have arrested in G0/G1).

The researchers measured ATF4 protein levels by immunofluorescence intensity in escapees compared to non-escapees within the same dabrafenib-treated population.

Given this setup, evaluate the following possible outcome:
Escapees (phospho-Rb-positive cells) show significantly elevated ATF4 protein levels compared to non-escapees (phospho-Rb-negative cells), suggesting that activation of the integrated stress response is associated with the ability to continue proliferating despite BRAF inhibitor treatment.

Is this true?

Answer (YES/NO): YES